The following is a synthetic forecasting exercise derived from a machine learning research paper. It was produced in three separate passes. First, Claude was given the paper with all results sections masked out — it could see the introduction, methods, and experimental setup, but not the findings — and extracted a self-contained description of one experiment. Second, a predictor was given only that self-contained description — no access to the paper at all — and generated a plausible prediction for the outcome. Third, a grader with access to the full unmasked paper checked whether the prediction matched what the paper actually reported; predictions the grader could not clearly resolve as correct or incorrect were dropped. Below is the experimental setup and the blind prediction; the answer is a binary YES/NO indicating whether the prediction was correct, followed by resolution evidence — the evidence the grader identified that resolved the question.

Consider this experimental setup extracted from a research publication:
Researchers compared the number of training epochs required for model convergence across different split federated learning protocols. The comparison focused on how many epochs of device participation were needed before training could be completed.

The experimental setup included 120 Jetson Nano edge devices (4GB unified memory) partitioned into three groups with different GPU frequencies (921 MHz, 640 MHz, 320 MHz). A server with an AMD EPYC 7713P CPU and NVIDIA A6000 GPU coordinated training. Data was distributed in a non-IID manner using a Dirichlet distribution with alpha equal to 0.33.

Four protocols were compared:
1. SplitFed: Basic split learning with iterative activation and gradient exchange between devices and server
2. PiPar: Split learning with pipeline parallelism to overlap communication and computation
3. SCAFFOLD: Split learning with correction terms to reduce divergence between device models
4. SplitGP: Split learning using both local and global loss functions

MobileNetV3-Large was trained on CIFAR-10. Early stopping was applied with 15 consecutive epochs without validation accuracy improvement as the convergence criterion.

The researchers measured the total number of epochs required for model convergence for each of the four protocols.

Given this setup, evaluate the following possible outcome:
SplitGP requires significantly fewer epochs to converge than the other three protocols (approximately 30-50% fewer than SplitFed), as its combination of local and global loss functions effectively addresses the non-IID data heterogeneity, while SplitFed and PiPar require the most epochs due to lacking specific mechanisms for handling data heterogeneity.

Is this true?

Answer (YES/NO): NO